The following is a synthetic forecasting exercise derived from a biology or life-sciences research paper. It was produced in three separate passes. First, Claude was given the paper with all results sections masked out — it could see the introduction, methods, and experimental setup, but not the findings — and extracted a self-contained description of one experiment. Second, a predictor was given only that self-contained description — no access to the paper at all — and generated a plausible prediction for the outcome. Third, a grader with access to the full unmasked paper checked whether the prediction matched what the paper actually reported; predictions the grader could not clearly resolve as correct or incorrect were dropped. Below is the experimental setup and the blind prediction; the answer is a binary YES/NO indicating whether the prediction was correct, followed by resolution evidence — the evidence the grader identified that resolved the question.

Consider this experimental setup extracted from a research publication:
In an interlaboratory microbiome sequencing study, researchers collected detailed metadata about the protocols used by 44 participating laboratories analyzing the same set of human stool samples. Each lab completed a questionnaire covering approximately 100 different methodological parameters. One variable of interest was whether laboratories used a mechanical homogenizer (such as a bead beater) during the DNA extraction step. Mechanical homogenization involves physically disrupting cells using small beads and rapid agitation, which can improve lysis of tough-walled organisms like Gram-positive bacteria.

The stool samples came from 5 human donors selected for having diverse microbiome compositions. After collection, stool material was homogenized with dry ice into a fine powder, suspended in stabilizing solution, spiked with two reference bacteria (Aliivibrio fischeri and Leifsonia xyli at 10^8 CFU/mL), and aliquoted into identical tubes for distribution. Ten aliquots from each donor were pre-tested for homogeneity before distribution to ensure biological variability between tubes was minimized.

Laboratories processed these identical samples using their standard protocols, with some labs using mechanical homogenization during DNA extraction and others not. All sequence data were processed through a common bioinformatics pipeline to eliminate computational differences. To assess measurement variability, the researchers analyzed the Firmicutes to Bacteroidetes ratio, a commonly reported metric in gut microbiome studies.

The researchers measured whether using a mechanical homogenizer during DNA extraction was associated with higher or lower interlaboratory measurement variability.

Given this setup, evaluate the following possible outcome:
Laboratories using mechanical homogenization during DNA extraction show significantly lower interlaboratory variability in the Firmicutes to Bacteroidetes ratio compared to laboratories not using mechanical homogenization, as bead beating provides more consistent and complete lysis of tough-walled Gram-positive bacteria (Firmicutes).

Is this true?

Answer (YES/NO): YES